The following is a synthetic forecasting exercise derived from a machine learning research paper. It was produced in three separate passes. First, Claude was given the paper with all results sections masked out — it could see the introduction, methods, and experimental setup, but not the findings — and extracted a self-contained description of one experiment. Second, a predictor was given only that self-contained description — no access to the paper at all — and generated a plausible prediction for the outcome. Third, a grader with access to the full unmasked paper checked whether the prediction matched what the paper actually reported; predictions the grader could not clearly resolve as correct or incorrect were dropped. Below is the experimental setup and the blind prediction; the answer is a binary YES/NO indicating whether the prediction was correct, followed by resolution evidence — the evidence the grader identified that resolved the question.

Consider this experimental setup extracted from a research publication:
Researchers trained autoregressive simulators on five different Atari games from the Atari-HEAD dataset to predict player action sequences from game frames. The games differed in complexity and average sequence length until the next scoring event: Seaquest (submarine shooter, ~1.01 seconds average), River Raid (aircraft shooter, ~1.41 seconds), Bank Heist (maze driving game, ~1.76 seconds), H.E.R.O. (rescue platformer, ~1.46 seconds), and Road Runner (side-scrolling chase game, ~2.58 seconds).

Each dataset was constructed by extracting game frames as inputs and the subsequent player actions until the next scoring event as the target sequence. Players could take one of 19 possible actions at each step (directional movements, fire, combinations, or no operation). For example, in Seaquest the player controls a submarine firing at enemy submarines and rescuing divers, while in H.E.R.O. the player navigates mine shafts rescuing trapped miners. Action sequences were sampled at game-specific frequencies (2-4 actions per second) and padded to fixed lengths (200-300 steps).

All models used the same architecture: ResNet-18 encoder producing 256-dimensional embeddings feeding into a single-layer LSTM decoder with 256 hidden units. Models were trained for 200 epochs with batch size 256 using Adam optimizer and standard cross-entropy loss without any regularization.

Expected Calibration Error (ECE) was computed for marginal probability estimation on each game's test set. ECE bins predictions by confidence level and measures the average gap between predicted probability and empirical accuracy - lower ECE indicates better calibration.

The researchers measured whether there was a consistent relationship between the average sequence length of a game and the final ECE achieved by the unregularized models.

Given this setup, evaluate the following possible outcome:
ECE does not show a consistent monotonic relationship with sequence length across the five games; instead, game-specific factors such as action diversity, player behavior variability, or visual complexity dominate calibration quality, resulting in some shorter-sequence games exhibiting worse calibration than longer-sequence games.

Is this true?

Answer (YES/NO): YES